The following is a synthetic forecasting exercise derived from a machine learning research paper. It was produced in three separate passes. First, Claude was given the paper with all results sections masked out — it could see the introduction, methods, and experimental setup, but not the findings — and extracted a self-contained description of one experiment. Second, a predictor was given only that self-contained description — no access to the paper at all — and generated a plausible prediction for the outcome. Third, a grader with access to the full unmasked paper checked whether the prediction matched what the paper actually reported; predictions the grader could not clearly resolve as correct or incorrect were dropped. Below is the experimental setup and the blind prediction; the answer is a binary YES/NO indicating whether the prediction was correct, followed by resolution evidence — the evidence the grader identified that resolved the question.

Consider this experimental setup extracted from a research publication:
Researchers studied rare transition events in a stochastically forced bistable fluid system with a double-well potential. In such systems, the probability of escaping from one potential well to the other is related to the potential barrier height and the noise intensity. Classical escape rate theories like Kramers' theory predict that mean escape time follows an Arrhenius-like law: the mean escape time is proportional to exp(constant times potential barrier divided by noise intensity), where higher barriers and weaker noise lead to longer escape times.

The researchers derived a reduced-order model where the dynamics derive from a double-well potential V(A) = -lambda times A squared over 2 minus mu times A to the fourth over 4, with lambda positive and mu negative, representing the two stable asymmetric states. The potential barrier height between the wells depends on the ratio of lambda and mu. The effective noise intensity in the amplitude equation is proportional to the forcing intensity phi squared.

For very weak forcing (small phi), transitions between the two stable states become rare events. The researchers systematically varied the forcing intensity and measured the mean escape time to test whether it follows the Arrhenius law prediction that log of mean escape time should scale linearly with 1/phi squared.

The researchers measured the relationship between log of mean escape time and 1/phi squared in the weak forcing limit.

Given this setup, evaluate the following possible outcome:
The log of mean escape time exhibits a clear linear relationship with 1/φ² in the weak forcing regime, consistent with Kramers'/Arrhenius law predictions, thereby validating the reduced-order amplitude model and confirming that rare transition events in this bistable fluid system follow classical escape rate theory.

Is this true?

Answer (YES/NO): YES